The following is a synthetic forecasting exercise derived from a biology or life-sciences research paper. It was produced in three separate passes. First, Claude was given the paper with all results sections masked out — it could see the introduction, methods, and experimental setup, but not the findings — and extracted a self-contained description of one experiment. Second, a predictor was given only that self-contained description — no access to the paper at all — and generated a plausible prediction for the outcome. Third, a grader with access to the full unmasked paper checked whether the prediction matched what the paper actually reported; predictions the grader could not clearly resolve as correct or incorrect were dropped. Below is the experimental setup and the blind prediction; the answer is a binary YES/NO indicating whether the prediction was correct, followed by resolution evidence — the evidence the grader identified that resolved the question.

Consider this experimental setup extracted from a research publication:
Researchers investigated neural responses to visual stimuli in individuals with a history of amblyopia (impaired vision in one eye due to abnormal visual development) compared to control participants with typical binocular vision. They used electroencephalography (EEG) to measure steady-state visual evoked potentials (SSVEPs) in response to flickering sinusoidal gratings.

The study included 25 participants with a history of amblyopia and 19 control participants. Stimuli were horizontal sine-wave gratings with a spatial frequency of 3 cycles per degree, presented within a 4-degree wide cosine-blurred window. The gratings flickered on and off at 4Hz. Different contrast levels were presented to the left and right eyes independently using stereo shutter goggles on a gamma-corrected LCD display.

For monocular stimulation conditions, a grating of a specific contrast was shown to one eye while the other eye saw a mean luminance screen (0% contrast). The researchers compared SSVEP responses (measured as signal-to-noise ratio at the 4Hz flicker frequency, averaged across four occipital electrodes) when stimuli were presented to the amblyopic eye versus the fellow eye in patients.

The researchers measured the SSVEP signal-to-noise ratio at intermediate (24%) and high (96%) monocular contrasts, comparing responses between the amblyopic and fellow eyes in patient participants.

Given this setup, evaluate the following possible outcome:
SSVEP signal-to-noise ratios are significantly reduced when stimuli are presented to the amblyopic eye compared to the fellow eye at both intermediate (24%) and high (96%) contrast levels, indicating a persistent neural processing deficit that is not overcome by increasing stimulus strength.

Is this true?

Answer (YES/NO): NO